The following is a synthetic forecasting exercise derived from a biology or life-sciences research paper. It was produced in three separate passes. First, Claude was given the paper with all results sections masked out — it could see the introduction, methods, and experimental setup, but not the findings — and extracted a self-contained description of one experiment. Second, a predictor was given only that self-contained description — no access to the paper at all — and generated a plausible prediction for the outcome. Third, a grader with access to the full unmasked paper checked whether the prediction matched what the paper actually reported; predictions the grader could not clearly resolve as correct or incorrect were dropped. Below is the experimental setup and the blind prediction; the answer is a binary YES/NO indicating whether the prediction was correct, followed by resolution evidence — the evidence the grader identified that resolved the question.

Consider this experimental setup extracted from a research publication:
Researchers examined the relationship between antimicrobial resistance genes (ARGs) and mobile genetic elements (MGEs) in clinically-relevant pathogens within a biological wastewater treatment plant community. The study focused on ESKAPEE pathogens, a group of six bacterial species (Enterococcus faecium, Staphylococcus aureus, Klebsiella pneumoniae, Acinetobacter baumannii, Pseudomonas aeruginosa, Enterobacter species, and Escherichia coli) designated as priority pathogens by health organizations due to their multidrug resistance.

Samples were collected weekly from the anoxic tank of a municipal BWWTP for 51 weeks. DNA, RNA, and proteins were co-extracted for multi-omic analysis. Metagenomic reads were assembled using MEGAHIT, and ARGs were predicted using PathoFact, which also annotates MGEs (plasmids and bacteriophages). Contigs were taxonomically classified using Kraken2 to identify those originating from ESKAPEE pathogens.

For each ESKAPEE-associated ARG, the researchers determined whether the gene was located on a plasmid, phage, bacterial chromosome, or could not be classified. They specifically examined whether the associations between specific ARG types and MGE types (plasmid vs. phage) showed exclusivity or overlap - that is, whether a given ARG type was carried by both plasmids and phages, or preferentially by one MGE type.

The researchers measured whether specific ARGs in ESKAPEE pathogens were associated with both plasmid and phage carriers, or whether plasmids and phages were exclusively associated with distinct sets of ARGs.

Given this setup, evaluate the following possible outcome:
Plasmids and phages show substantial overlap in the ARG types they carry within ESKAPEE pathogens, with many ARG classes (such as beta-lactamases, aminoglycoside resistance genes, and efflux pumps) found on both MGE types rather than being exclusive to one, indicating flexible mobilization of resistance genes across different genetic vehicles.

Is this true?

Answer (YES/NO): NO